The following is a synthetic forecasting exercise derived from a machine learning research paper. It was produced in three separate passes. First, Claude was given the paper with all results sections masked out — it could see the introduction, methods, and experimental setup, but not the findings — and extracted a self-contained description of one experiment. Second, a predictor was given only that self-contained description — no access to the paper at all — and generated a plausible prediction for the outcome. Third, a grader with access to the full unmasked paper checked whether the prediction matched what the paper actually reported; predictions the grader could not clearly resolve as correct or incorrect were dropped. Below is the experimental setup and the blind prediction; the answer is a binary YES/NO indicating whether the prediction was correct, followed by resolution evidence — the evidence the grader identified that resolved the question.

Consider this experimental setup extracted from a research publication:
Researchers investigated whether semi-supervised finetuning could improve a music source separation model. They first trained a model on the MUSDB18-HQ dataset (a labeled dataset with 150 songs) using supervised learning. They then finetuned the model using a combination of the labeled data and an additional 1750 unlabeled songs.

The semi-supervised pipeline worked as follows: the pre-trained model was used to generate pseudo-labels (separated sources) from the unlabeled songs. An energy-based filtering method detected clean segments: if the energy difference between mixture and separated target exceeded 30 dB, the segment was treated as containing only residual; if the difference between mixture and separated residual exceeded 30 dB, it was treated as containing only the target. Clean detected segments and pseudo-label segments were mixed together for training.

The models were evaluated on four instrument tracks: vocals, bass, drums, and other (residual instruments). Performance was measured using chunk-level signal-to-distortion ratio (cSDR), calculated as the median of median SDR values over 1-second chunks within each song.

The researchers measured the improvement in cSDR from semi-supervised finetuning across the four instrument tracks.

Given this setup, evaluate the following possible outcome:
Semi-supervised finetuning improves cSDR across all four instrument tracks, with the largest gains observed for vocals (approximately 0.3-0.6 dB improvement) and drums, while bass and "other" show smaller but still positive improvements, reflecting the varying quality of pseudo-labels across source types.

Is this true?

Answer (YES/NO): NO